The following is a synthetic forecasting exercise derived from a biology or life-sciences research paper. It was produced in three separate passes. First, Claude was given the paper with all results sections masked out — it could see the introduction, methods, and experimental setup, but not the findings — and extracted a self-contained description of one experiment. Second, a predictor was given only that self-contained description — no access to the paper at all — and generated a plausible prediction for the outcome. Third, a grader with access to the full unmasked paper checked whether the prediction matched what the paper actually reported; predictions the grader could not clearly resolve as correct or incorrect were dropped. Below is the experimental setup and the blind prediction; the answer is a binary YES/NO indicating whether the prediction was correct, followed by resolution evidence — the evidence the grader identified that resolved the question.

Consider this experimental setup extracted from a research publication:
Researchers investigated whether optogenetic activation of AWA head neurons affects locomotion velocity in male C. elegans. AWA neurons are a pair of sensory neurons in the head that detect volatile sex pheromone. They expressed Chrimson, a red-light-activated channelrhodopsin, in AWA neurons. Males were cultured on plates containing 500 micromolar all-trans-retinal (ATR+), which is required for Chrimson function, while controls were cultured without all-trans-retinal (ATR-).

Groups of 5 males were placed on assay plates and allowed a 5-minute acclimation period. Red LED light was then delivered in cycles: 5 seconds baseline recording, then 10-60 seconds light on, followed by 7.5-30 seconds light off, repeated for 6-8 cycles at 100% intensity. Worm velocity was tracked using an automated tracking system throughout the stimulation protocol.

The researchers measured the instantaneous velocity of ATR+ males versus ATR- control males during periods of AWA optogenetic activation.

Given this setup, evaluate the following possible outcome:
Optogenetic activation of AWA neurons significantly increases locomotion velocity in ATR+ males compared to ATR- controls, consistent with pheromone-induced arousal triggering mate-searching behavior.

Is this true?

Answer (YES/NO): NO